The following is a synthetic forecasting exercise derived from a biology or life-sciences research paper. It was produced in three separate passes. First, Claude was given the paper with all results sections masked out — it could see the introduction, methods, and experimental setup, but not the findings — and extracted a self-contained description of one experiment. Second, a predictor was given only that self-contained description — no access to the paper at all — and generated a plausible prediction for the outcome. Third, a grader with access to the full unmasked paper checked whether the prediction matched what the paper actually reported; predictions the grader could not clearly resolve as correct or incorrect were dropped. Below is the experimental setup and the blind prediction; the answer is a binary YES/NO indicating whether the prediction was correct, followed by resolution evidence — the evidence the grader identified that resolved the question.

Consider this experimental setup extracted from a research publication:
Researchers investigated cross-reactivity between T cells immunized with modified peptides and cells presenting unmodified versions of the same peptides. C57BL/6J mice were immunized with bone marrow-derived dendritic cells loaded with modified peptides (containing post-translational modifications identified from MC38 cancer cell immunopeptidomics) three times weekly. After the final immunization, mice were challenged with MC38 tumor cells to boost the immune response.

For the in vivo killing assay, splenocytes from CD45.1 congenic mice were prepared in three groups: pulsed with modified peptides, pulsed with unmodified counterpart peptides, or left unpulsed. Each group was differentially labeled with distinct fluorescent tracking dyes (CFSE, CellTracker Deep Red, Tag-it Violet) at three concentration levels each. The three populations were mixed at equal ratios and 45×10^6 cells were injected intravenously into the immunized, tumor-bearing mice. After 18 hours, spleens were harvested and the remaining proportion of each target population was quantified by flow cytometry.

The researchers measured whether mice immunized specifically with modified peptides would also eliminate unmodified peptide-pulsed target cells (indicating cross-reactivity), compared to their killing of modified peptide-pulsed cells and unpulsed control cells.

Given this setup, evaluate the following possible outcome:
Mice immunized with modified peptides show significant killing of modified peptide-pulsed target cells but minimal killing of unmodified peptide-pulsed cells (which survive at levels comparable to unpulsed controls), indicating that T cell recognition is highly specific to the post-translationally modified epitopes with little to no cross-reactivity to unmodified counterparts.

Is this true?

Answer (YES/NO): YES